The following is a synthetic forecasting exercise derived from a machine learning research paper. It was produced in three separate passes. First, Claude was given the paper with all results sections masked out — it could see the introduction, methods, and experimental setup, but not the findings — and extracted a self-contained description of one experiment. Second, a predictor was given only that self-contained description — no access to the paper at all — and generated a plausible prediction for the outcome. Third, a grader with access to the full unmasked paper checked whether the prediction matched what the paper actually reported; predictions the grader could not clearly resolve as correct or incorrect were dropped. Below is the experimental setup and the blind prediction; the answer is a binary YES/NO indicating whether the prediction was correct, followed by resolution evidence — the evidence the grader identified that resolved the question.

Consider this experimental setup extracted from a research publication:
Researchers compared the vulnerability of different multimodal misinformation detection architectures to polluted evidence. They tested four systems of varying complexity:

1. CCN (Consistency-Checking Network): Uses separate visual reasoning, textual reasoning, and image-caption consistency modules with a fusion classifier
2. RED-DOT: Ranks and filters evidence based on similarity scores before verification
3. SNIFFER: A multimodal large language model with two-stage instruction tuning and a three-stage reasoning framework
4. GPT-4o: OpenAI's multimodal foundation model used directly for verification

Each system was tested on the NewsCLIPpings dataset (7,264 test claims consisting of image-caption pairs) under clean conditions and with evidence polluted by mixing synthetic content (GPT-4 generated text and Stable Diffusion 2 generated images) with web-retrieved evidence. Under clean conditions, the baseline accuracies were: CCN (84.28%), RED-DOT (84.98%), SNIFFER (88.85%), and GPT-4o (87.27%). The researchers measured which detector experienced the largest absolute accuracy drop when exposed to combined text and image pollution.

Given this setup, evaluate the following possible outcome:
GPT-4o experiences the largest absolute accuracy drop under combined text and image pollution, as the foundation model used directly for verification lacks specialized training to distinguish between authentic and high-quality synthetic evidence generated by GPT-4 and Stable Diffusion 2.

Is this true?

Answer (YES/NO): NO